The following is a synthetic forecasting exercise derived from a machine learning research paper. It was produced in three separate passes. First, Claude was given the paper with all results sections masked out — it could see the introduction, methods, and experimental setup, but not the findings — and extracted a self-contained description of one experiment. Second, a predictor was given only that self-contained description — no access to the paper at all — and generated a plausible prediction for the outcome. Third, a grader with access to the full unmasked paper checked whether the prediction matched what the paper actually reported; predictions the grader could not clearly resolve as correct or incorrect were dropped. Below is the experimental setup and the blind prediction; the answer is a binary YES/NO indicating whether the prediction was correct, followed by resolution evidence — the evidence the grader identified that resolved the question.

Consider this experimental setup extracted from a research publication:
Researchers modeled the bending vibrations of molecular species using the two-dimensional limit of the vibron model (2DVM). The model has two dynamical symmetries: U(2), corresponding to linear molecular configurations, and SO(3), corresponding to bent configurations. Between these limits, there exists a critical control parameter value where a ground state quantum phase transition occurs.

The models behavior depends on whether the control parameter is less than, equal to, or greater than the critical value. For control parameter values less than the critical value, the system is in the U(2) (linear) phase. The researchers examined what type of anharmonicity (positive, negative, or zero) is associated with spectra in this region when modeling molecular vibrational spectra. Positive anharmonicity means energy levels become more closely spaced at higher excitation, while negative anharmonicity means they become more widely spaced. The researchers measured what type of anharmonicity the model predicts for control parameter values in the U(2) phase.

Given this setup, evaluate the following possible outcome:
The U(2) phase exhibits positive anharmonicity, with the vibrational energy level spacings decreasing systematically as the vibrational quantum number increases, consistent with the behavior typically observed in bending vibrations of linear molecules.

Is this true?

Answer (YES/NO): YES